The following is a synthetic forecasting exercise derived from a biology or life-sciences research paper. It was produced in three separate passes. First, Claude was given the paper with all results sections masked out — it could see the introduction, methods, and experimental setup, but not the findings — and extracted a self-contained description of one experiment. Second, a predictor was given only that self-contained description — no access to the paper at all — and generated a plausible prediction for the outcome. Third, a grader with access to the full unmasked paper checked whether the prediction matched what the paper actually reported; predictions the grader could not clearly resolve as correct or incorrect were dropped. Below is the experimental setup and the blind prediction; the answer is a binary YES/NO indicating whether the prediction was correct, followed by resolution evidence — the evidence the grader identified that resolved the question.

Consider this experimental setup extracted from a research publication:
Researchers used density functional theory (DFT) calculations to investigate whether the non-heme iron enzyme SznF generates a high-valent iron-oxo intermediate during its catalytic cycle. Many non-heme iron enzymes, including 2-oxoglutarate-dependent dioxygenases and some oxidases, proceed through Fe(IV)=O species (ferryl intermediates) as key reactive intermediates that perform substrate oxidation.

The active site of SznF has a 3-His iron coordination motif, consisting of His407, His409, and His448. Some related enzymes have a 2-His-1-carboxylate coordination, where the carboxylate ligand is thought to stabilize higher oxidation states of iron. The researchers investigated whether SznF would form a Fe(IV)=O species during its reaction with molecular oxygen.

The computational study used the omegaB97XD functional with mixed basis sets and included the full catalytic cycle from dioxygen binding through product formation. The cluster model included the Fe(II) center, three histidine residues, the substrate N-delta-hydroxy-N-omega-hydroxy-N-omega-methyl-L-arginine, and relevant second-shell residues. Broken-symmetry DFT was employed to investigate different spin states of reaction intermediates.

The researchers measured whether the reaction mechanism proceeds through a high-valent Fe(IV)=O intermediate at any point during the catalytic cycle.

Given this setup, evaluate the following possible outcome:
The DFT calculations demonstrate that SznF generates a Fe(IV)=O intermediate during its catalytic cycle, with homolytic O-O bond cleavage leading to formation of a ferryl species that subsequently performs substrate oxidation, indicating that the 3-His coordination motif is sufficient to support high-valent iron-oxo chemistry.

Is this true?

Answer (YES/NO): NO